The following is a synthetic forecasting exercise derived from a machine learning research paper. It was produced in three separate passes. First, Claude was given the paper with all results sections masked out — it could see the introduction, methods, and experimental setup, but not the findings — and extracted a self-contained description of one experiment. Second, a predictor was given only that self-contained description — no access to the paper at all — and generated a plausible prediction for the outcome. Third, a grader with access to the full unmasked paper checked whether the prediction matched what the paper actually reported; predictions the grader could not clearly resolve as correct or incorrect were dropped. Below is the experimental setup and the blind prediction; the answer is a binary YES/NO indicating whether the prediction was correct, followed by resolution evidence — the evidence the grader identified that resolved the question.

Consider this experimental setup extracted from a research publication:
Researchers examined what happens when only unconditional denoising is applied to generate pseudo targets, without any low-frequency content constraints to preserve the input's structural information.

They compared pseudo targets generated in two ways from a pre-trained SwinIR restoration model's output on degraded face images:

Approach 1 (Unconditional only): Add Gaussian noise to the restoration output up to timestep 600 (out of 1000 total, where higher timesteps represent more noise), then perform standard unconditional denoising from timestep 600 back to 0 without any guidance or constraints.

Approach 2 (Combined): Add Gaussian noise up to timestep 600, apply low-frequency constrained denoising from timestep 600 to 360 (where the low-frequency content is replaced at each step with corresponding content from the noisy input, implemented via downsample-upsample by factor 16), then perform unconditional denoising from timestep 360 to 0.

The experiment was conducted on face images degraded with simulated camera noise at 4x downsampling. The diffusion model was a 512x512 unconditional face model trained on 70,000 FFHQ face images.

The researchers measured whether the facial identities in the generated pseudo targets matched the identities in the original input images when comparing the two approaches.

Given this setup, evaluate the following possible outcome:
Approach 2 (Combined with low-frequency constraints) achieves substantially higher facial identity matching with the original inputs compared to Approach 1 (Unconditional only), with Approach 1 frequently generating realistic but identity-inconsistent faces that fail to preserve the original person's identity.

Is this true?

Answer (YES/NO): NO